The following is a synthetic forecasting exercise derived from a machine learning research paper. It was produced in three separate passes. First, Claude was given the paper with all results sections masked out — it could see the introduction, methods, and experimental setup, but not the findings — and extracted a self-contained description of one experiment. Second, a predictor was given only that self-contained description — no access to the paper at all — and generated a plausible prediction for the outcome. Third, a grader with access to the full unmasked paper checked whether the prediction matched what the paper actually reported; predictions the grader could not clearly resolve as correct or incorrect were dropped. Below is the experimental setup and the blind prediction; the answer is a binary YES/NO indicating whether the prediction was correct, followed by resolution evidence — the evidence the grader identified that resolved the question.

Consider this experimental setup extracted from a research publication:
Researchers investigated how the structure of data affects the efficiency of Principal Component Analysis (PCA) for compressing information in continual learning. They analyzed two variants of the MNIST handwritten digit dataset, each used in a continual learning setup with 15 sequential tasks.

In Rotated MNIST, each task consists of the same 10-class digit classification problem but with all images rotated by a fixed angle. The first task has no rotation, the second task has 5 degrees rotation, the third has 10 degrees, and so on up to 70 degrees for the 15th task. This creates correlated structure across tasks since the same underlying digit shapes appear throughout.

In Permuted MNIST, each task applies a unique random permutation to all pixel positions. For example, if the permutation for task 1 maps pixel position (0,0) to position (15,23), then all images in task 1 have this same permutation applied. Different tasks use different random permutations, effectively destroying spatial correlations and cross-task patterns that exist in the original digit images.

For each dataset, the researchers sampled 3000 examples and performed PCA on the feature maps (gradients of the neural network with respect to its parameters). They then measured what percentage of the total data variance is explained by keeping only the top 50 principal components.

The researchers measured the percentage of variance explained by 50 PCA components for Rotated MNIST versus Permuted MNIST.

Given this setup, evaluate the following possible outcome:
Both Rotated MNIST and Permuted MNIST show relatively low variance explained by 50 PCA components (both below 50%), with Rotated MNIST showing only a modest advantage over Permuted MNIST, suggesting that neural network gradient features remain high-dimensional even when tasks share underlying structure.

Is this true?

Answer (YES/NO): NO